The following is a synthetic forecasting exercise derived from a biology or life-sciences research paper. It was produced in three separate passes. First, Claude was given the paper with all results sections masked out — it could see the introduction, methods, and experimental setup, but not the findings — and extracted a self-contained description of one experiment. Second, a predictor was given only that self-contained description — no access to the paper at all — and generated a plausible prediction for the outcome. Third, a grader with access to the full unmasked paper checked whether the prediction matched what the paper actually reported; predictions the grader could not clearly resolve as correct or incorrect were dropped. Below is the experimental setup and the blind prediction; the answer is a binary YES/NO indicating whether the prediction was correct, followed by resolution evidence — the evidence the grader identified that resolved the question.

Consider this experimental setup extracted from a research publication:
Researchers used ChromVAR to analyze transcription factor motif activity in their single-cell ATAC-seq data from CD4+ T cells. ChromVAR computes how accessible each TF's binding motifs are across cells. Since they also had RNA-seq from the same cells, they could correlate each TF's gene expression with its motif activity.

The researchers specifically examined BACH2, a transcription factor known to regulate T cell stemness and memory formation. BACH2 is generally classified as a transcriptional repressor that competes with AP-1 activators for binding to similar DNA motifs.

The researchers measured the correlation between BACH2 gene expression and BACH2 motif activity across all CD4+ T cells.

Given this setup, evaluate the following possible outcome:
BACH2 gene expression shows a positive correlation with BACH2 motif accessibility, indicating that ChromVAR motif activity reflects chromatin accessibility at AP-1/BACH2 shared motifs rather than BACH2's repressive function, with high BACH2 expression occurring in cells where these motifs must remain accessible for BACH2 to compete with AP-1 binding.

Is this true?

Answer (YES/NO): NO